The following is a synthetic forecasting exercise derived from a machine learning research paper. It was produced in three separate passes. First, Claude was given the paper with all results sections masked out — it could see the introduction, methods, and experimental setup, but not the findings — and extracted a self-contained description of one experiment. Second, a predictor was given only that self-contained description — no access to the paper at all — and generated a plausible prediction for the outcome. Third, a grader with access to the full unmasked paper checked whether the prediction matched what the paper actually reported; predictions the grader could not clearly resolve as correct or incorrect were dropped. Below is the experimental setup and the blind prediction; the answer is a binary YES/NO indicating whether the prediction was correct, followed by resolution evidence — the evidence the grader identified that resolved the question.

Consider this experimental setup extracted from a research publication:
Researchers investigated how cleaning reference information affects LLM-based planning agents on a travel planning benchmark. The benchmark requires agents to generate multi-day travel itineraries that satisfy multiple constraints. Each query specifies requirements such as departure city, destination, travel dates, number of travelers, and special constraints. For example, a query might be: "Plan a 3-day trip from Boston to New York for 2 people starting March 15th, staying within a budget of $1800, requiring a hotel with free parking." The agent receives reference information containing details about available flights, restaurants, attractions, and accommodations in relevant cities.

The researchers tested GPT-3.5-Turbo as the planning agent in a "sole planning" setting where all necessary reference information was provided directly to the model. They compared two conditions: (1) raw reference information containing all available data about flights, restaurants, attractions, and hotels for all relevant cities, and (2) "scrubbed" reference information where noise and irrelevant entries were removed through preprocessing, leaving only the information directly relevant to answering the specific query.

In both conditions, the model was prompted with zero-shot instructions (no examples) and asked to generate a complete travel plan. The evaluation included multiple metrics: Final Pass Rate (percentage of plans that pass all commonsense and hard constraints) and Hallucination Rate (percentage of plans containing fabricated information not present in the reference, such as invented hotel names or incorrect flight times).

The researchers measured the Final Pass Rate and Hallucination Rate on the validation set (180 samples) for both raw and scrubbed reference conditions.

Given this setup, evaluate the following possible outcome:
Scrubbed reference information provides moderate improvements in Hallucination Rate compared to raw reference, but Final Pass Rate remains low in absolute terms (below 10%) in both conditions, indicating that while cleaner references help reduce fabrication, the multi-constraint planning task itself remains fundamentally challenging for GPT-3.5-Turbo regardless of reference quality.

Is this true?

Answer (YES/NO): YES